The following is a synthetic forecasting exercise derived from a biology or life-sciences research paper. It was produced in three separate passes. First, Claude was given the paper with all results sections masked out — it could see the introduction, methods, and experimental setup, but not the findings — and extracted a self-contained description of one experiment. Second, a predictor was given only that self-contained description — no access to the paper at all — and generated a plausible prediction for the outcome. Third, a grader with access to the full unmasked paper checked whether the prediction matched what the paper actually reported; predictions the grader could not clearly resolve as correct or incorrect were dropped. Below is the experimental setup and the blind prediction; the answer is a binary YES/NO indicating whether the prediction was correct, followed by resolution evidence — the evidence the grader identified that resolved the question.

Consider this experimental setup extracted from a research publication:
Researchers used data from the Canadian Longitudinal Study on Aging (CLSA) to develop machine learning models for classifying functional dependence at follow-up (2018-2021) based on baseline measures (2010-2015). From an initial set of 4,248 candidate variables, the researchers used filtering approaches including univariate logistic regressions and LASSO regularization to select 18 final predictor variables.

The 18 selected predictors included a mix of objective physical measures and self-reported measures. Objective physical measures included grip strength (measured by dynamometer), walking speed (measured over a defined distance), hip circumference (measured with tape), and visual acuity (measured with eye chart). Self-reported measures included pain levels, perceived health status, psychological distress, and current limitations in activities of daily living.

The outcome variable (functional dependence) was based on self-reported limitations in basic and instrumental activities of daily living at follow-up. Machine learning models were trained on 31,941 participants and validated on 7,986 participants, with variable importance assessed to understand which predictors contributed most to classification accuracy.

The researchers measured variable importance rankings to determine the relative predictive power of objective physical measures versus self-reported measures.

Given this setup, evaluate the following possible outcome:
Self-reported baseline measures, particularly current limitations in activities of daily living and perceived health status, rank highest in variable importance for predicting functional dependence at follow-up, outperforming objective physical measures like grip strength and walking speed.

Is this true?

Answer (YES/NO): NO